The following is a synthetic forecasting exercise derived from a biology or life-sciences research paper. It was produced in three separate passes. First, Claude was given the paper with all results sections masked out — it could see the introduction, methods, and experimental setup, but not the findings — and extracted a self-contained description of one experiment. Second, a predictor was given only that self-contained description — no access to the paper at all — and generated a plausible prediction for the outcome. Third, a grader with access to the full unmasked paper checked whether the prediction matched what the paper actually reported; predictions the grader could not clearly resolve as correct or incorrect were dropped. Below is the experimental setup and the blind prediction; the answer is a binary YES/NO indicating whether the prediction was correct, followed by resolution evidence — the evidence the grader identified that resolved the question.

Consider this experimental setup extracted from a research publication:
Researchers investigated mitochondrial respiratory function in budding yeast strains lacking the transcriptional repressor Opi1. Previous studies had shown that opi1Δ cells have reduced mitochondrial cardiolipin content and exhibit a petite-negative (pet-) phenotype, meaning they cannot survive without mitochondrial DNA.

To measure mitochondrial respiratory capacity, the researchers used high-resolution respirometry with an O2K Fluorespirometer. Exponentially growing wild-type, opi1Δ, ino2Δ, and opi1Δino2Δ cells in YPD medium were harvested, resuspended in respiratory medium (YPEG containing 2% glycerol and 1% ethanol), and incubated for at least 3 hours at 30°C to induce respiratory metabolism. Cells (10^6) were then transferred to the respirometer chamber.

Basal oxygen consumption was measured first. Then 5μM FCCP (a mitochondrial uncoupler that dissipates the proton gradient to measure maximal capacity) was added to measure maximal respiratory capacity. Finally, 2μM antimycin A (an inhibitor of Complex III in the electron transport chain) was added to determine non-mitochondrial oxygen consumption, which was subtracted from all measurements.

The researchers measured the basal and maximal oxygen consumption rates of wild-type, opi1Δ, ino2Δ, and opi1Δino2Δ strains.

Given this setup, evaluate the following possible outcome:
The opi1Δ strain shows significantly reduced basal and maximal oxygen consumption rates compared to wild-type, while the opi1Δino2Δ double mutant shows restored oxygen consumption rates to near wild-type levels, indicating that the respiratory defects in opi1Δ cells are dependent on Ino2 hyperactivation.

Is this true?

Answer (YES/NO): YES